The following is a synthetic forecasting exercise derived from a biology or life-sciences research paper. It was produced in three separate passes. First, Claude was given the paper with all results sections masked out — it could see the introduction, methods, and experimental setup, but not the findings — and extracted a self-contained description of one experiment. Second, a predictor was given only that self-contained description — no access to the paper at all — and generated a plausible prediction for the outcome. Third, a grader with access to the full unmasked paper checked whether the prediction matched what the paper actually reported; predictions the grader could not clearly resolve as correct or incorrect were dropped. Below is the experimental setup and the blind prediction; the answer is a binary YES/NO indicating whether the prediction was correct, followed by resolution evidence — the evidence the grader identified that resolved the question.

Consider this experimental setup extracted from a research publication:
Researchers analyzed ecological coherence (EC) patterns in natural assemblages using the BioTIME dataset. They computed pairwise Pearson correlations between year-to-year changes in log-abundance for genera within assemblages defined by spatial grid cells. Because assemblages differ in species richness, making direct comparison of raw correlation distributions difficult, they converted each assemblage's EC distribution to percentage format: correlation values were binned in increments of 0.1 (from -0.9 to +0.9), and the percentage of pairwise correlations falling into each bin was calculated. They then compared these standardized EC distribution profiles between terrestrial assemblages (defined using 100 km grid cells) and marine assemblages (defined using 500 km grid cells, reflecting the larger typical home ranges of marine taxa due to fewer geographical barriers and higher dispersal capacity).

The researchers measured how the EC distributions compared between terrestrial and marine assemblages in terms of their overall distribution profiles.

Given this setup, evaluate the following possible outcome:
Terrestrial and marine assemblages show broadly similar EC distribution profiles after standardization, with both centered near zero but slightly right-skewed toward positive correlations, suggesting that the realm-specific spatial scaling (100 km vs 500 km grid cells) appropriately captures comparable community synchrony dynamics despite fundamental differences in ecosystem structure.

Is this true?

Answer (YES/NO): NO